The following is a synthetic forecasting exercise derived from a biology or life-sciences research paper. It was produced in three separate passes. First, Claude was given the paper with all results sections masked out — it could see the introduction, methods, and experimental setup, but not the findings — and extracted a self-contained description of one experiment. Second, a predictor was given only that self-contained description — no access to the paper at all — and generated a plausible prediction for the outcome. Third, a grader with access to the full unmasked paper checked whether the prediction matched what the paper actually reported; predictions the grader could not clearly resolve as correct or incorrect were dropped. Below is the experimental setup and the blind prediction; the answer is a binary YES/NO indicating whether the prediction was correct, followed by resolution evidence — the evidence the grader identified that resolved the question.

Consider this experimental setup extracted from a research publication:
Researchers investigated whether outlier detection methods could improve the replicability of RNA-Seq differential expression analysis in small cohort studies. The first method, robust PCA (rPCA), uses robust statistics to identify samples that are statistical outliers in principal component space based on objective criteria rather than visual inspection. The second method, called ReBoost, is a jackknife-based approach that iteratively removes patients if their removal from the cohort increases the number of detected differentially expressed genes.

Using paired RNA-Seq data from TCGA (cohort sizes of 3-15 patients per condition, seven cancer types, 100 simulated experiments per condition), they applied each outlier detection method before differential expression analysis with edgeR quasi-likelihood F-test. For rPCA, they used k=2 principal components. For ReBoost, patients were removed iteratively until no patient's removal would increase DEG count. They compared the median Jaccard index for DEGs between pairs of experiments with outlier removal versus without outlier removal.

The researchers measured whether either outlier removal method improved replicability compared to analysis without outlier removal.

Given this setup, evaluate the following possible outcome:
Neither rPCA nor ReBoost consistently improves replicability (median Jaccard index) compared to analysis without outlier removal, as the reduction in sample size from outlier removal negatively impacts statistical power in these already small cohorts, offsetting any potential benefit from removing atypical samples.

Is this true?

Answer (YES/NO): NO